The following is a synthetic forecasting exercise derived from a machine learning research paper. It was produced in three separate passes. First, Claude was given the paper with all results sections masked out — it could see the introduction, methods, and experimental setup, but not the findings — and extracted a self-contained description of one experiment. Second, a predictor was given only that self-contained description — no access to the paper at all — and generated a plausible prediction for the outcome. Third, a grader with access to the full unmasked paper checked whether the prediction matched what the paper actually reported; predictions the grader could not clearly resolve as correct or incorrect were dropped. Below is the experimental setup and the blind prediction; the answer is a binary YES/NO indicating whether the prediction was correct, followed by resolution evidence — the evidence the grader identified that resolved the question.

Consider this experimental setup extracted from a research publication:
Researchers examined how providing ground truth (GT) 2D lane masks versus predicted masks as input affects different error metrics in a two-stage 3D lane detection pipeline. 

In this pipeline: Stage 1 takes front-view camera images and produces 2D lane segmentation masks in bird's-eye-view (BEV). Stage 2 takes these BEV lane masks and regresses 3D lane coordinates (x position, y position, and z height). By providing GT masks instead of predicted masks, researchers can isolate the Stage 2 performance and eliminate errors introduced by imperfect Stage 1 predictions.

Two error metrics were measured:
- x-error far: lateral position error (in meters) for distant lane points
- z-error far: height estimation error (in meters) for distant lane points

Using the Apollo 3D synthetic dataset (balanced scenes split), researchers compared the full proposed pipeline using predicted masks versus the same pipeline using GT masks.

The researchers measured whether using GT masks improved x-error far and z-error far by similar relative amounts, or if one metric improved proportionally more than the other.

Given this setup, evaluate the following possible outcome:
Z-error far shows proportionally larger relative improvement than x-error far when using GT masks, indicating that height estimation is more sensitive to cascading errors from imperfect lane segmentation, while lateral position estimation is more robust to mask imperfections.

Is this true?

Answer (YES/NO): NO